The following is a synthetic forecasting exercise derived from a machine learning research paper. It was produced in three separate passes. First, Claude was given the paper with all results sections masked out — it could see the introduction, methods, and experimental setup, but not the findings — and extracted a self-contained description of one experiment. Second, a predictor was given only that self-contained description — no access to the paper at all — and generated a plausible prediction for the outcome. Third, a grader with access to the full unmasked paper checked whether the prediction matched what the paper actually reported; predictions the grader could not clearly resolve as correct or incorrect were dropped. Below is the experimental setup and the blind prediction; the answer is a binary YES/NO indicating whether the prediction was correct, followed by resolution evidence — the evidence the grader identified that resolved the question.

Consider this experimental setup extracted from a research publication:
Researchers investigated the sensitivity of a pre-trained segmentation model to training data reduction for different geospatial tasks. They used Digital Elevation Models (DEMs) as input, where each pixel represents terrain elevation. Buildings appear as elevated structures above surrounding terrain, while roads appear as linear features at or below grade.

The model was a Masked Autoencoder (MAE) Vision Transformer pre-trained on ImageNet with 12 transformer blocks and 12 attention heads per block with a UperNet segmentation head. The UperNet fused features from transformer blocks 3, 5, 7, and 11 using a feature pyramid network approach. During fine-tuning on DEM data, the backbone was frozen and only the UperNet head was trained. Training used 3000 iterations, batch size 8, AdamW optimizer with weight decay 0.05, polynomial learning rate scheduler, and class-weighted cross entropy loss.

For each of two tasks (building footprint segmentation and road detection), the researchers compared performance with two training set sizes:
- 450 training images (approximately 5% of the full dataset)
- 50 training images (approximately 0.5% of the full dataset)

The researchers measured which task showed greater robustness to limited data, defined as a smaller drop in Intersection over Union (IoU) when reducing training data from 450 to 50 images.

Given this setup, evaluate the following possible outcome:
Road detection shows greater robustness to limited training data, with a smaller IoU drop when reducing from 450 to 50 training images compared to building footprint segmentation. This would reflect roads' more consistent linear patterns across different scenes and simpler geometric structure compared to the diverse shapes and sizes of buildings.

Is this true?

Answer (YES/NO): YES